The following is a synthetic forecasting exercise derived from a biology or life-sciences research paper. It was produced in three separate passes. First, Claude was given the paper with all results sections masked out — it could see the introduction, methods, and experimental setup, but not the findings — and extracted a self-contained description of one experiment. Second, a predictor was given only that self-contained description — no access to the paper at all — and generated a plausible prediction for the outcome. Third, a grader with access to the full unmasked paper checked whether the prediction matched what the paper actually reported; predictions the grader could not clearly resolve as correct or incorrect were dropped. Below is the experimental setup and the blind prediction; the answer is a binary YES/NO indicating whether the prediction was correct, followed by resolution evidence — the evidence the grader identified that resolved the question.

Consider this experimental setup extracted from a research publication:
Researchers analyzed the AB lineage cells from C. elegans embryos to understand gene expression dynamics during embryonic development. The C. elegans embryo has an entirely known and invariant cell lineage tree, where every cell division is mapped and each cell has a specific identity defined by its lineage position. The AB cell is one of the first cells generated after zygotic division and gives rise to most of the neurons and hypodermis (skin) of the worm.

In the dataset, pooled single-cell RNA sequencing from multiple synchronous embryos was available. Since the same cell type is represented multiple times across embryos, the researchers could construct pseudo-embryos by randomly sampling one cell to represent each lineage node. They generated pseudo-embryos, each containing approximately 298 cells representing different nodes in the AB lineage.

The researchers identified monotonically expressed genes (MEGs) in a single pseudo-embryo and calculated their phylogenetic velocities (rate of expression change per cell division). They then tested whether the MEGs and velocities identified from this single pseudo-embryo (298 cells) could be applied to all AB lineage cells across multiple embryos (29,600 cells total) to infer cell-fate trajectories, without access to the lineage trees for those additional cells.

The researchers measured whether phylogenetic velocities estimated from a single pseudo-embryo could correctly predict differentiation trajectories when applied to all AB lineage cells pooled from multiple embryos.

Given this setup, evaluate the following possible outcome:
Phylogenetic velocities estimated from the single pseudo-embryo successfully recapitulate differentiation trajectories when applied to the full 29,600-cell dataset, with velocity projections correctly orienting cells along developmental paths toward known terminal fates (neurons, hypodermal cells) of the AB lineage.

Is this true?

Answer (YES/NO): YES